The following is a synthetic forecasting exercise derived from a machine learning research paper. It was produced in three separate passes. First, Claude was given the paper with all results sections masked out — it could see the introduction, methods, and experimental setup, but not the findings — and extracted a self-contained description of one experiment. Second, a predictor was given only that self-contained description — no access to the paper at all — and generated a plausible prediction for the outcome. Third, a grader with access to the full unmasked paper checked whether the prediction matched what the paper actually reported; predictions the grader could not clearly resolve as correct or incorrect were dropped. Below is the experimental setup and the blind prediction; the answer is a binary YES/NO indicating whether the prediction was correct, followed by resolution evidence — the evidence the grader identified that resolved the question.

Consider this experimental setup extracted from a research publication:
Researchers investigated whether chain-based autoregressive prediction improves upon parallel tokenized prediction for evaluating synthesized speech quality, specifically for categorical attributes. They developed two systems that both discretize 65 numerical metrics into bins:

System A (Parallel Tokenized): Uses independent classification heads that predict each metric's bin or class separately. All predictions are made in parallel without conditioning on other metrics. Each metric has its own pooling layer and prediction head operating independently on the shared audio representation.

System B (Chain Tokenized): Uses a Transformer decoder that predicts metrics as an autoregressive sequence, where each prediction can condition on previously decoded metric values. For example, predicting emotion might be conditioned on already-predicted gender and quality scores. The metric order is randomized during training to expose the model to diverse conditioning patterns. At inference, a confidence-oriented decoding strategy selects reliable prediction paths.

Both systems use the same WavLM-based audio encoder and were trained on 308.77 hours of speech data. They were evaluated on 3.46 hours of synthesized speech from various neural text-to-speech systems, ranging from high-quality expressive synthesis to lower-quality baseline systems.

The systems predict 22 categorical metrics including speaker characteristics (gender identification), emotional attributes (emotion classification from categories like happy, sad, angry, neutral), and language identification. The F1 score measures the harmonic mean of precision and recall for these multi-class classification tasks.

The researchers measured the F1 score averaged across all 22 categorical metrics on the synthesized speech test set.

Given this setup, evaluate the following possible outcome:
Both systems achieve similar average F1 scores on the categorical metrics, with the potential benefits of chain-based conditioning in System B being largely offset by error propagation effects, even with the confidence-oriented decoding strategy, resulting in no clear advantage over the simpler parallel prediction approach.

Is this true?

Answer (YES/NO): NO